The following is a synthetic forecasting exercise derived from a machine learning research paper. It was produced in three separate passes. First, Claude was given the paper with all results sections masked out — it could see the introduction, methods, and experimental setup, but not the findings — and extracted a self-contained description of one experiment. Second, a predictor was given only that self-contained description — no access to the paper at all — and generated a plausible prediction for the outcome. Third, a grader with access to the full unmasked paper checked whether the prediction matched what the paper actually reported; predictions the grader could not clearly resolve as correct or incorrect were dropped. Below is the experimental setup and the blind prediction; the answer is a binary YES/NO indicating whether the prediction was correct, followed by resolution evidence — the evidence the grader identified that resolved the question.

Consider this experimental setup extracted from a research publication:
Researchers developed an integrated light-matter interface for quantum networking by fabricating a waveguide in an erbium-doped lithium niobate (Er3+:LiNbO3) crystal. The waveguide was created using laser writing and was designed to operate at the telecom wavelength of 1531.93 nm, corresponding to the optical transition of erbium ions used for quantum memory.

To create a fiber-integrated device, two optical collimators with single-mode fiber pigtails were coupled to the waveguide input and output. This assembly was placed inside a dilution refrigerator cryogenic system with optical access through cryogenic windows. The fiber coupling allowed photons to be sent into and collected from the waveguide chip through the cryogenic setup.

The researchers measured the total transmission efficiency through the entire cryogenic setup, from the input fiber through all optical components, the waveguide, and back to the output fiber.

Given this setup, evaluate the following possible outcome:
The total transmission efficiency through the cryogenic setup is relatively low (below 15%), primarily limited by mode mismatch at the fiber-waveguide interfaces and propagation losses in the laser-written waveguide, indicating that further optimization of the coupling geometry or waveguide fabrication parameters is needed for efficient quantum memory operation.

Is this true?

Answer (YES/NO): NO